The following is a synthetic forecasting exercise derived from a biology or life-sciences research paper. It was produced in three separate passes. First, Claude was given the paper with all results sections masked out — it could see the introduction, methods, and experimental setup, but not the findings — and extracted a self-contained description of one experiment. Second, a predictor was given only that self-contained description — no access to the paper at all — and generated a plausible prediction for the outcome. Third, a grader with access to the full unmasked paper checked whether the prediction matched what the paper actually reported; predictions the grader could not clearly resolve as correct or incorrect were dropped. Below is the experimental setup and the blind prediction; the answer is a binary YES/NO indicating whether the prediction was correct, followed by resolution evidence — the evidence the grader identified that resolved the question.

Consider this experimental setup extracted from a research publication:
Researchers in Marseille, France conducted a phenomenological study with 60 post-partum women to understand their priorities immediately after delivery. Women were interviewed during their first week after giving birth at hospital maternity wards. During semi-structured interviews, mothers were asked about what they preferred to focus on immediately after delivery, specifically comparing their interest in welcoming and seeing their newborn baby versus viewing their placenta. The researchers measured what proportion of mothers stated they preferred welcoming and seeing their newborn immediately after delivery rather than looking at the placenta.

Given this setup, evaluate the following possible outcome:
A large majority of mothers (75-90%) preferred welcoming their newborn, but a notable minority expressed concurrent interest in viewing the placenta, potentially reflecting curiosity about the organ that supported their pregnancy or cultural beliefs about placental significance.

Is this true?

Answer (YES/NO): NO